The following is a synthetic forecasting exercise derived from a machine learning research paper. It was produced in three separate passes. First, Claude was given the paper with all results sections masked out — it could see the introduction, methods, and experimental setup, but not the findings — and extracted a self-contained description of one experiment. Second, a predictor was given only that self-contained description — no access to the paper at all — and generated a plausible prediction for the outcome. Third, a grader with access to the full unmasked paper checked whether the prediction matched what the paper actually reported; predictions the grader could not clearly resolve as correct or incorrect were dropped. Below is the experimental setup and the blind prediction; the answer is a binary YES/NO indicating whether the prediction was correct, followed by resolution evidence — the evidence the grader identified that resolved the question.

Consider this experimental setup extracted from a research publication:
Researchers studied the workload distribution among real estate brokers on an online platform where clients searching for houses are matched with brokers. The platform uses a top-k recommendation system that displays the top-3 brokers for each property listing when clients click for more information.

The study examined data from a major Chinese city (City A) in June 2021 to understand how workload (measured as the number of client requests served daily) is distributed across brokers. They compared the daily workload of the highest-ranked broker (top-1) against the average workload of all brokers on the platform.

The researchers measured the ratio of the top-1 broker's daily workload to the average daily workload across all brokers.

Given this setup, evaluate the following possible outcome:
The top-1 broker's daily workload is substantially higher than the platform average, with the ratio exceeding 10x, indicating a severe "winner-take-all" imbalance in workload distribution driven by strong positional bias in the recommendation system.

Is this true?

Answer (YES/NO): YES